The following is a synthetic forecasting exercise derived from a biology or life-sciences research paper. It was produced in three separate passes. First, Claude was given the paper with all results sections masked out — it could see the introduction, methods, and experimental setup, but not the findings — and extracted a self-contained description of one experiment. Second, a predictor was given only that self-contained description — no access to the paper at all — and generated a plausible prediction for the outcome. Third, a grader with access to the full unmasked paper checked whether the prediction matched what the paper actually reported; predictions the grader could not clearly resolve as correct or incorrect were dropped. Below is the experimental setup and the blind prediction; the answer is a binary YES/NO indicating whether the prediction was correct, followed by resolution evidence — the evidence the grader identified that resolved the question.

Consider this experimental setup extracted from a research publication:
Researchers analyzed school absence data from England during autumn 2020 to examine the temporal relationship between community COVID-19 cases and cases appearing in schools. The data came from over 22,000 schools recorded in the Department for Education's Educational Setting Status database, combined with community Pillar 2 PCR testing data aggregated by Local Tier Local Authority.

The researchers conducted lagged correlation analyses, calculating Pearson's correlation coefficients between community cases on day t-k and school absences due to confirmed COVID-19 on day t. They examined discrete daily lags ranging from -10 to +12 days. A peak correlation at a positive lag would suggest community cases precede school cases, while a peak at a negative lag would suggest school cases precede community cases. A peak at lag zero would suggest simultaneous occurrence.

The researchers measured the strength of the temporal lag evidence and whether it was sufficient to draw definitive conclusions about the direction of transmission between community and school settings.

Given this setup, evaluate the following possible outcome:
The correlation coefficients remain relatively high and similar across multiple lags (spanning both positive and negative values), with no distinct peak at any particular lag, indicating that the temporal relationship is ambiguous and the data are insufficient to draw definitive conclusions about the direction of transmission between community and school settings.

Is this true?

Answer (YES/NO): NO